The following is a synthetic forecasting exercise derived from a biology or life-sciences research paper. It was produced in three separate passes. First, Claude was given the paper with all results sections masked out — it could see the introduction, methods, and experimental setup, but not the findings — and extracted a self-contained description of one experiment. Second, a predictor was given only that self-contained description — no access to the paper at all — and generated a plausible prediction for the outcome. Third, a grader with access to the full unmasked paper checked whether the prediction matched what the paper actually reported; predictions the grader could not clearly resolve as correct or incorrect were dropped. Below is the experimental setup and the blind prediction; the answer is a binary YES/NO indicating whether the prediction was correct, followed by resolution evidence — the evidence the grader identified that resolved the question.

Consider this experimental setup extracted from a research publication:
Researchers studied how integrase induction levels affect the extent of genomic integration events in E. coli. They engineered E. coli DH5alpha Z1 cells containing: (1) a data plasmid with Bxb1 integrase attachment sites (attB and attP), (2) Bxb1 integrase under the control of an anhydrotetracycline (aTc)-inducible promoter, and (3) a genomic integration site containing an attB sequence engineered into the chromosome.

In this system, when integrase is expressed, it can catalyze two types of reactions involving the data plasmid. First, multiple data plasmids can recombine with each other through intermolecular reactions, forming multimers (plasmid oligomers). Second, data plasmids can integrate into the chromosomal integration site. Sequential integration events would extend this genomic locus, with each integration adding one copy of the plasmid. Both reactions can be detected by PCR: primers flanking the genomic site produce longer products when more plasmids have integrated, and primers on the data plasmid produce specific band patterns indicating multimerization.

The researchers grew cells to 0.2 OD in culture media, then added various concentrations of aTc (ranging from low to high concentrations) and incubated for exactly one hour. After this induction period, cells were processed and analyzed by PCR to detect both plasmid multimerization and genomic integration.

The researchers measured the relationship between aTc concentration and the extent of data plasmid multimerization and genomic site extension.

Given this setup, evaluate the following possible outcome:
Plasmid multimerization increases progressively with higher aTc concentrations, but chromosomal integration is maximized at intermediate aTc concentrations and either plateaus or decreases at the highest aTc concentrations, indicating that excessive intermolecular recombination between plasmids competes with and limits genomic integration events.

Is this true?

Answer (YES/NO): NO